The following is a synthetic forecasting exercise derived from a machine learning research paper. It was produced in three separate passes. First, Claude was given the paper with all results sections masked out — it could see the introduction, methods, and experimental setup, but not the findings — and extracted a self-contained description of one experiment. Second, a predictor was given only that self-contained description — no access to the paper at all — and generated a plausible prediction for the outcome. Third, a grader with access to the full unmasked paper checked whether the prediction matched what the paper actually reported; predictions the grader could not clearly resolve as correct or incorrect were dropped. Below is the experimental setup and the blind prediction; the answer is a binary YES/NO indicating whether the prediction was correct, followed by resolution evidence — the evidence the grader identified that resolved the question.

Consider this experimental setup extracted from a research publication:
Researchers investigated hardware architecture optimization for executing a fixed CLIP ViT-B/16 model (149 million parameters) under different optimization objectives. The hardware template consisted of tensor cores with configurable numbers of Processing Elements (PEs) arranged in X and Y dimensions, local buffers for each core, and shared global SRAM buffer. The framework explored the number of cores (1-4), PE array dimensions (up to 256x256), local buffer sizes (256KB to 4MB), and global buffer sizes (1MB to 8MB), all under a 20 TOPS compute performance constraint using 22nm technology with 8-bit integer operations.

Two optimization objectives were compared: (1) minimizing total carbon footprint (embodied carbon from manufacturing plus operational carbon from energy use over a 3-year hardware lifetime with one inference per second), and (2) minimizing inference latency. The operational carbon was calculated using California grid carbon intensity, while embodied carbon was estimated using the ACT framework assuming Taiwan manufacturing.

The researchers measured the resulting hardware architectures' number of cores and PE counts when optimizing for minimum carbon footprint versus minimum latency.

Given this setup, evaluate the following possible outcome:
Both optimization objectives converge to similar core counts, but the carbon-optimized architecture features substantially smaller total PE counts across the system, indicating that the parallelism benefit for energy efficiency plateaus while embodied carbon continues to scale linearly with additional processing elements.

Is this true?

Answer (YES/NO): NO